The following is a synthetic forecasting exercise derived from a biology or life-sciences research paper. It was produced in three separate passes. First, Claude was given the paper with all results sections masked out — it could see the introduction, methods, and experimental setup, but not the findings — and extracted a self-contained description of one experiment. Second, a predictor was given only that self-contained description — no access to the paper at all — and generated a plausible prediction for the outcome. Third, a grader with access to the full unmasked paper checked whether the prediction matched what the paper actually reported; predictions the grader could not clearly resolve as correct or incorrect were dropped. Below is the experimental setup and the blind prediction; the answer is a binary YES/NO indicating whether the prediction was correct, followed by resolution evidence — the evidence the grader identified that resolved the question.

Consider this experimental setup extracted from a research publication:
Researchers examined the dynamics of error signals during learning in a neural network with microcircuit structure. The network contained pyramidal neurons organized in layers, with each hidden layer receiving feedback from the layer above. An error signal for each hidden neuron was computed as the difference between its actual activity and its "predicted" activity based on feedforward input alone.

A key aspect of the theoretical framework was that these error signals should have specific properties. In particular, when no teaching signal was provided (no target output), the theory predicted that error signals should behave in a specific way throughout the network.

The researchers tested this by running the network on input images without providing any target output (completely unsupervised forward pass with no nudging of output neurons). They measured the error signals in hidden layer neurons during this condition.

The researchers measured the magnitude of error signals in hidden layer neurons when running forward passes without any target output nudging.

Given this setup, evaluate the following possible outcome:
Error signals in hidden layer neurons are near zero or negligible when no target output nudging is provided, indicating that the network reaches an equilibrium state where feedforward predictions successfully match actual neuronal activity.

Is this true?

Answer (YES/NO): YES